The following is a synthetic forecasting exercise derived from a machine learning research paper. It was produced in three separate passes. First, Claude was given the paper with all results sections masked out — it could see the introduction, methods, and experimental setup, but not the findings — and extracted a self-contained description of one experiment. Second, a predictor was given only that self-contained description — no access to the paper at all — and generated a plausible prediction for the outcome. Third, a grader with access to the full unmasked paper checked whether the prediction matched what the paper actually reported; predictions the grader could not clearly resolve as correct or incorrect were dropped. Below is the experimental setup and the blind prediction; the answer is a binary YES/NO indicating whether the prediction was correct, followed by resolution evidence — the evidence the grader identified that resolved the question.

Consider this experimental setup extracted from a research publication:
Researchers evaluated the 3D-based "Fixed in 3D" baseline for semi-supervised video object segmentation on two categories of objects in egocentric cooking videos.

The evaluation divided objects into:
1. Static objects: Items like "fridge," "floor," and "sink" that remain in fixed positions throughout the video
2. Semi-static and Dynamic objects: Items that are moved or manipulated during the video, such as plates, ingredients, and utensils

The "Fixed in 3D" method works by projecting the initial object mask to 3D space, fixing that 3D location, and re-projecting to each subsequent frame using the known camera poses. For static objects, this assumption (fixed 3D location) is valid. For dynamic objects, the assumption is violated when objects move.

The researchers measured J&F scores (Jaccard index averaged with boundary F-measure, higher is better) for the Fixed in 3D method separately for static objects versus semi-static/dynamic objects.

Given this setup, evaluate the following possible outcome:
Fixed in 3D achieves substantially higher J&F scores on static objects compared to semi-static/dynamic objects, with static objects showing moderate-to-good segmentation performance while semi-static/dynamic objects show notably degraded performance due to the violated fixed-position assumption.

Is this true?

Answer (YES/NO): YES